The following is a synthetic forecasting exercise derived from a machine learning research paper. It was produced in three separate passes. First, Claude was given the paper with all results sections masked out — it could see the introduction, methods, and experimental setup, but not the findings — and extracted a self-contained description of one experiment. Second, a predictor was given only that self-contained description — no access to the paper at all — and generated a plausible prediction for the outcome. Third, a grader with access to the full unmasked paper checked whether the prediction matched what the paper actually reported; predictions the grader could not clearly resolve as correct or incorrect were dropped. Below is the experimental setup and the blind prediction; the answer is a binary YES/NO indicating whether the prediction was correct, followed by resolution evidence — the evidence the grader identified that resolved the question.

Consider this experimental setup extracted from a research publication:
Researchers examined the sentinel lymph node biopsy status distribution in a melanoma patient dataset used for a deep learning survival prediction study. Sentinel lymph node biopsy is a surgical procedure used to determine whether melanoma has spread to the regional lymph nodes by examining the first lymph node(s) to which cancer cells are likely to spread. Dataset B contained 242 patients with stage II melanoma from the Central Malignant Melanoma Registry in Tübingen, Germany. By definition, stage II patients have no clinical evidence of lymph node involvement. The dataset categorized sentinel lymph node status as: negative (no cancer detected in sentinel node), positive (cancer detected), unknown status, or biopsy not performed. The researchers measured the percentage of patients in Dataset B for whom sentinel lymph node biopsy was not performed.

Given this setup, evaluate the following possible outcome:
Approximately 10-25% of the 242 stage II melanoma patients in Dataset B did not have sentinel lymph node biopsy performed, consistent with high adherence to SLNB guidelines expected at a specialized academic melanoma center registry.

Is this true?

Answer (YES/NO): YES